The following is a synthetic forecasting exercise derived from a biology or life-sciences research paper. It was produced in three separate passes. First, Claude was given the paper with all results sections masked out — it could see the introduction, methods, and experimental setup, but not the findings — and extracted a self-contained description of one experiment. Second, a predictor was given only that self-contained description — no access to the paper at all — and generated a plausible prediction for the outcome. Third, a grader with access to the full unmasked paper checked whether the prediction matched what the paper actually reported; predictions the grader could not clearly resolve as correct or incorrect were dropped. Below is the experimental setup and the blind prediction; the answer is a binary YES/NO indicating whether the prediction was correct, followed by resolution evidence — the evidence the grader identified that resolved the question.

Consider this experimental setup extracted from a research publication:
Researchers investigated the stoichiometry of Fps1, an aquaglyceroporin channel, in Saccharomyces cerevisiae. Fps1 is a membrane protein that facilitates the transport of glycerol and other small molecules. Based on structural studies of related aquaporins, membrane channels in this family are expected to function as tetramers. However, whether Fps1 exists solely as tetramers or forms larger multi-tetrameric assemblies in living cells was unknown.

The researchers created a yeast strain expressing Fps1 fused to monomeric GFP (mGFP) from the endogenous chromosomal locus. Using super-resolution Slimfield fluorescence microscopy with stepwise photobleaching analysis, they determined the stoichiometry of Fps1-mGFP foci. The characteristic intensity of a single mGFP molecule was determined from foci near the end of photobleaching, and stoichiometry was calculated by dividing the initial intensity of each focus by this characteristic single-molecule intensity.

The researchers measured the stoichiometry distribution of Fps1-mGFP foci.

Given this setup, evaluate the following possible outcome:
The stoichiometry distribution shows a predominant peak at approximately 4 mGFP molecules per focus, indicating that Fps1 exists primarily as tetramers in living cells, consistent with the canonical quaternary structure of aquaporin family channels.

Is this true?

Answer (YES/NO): YES